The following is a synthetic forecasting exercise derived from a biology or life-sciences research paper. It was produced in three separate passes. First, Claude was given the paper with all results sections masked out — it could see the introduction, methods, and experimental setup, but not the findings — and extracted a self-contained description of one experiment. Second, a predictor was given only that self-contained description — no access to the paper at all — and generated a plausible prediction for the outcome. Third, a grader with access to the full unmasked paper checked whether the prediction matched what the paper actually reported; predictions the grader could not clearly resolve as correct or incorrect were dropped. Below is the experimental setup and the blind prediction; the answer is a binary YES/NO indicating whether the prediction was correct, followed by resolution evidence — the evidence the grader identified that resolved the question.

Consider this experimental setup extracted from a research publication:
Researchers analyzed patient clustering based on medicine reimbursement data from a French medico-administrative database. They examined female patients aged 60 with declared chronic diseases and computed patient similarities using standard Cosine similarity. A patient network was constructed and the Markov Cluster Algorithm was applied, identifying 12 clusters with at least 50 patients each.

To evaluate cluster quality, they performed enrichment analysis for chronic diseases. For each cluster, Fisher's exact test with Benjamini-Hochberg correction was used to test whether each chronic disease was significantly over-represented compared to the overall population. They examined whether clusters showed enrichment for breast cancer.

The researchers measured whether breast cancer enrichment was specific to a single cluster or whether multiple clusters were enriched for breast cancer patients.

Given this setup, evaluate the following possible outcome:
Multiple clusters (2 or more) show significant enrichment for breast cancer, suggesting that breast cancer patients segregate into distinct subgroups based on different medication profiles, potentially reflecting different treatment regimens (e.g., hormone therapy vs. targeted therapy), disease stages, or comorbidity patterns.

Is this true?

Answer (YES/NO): YES